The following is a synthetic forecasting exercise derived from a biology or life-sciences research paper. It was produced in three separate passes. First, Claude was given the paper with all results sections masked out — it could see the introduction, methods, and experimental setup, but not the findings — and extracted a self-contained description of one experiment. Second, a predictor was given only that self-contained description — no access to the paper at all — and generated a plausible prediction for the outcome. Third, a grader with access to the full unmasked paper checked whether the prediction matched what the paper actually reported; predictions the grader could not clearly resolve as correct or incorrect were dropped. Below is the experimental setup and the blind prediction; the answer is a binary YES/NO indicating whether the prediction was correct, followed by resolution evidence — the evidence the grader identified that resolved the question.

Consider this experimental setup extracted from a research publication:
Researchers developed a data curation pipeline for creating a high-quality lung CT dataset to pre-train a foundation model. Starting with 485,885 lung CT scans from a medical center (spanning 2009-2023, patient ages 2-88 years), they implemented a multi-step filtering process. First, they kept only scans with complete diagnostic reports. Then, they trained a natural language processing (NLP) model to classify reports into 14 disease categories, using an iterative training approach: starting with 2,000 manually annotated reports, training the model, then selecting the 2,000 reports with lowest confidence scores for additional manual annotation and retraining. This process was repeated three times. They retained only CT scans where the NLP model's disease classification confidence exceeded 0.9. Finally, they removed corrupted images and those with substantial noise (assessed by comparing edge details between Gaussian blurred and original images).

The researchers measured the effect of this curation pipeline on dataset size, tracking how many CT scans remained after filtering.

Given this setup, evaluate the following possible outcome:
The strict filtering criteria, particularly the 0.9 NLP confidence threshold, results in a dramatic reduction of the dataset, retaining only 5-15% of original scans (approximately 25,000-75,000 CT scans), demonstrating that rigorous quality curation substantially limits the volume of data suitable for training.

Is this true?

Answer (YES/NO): NO